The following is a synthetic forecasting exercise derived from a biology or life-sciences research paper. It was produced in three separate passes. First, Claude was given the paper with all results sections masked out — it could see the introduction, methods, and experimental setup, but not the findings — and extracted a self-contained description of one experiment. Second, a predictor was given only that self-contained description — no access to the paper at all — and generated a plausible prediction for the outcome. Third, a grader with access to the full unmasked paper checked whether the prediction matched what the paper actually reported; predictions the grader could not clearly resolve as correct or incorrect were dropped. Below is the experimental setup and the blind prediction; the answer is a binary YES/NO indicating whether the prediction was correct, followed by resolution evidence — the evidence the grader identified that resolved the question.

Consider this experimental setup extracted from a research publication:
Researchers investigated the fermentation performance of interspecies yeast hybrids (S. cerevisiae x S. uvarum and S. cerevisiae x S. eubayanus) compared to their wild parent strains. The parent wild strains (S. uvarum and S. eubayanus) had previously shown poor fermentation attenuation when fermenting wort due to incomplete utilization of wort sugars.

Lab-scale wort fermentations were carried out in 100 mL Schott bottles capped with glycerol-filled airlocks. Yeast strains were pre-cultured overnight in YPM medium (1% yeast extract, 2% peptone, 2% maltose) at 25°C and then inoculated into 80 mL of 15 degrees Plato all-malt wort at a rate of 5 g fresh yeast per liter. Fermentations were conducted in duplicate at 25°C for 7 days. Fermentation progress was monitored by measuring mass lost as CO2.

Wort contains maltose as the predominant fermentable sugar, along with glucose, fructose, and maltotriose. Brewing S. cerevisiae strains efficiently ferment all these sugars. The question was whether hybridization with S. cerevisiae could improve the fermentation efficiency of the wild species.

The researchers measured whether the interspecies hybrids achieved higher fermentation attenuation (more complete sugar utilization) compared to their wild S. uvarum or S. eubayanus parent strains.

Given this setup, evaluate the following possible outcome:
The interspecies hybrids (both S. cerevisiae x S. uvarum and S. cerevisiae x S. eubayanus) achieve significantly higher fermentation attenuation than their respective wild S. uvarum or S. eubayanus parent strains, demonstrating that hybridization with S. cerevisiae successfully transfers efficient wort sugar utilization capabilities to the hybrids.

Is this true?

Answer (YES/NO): NO